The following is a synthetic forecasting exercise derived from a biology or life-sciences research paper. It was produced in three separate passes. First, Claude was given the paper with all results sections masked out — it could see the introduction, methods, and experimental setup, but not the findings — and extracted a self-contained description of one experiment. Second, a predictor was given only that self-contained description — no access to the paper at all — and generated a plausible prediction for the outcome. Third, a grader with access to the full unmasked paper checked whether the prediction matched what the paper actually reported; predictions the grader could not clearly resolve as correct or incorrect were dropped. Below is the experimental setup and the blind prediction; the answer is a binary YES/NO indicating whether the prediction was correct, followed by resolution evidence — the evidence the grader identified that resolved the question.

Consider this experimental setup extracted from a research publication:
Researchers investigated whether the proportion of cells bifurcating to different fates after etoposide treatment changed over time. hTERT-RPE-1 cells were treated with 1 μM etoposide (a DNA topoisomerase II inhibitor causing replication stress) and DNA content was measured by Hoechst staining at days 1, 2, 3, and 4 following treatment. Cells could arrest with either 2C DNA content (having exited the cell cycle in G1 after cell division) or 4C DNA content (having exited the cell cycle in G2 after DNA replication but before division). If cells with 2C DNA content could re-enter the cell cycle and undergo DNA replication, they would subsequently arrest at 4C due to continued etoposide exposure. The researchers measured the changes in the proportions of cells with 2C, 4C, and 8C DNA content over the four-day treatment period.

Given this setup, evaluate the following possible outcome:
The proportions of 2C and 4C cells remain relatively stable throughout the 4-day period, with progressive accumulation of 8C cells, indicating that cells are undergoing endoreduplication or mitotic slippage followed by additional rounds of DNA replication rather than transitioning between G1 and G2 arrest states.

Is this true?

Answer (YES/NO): NO